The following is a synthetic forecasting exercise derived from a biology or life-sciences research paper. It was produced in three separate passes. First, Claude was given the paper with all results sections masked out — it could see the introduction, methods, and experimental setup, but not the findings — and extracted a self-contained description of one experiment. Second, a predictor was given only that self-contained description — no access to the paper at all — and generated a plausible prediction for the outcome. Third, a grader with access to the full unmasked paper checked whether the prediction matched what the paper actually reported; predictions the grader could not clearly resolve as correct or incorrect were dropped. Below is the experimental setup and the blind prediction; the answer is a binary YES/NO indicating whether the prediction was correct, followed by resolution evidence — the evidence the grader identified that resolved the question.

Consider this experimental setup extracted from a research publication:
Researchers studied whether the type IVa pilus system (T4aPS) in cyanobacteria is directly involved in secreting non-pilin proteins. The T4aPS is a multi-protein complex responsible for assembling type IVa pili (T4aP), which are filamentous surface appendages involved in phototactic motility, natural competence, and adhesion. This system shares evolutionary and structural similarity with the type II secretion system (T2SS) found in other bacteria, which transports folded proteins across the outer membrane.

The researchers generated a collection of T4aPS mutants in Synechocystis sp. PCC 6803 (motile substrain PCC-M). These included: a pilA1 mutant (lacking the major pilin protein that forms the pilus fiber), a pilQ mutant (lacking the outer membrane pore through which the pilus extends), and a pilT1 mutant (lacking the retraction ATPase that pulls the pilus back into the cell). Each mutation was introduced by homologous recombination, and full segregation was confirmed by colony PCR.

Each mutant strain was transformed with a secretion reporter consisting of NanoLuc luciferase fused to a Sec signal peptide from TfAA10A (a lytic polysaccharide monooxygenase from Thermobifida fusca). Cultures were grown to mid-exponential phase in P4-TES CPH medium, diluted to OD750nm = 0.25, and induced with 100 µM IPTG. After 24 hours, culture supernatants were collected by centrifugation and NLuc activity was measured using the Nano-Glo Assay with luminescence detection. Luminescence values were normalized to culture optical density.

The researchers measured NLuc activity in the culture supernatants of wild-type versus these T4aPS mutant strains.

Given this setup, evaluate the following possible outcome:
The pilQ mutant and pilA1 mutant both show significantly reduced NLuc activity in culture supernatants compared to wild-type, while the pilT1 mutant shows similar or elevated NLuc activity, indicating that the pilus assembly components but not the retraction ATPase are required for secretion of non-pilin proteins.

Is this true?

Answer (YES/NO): NO